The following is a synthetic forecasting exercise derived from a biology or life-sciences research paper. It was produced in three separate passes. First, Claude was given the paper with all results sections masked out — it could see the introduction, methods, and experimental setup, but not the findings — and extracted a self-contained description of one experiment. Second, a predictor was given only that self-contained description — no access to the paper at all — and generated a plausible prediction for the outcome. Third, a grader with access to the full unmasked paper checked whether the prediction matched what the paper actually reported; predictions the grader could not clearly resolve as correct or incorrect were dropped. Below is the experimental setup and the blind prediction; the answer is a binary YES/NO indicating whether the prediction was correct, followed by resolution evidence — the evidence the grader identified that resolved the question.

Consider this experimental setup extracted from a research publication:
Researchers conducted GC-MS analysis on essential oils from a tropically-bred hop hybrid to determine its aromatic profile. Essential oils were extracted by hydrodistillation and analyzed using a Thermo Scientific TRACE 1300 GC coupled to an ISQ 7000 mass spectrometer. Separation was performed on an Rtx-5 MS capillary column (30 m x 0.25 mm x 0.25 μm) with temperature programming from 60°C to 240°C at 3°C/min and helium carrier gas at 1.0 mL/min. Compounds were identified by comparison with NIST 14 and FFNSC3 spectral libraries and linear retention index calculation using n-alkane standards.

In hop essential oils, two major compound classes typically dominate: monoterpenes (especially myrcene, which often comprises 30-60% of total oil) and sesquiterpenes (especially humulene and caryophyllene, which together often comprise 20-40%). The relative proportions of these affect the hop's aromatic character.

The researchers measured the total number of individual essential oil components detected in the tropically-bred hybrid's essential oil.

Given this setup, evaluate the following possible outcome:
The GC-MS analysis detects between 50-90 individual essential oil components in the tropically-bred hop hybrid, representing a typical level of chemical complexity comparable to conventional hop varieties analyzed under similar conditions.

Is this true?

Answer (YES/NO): NO